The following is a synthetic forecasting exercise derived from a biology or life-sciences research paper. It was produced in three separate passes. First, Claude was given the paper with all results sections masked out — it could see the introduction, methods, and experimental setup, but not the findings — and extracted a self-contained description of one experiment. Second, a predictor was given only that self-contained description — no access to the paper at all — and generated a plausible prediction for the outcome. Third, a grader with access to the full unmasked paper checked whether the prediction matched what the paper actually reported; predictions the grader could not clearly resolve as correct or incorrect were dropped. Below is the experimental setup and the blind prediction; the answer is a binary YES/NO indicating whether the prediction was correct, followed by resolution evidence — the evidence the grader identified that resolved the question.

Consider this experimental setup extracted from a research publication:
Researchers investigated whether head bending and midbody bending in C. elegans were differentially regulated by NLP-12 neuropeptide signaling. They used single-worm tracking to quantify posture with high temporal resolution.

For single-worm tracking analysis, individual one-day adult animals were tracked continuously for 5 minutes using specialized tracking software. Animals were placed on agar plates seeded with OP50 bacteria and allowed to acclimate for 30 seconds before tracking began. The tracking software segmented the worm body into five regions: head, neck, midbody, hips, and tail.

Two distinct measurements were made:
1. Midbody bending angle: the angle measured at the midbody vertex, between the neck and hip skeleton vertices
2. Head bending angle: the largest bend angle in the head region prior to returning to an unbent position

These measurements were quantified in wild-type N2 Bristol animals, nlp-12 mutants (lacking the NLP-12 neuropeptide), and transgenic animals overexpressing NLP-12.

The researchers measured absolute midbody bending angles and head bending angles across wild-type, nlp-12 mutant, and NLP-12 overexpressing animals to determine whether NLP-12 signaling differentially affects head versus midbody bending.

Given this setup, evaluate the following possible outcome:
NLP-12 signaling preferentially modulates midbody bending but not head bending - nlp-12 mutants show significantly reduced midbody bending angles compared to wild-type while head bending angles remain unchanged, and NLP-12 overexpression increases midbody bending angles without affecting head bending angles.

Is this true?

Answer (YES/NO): NO